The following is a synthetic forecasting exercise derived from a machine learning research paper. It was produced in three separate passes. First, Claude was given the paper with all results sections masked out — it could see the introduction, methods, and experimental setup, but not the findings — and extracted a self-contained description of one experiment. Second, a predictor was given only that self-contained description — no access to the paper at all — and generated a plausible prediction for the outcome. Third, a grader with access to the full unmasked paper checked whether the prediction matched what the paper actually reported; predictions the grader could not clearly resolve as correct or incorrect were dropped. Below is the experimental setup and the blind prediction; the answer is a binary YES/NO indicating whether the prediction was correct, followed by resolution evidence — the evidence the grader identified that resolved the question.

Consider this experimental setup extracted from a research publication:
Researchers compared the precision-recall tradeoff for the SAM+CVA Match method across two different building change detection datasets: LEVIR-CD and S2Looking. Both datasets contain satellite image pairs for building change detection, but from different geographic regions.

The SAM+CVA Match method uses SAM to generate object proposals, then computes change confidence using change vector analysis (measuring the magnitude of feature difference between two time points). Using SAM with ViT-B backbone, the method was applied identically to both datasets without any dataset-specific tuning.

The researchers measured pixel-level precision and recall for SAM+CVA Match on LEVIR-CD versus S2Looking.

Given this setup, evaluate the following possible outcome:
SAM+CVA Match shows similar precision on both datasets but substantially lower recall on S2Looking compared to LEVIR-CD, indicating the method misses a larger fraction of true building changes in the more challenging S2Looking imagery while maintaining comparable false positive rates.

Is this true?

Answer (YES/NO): NO